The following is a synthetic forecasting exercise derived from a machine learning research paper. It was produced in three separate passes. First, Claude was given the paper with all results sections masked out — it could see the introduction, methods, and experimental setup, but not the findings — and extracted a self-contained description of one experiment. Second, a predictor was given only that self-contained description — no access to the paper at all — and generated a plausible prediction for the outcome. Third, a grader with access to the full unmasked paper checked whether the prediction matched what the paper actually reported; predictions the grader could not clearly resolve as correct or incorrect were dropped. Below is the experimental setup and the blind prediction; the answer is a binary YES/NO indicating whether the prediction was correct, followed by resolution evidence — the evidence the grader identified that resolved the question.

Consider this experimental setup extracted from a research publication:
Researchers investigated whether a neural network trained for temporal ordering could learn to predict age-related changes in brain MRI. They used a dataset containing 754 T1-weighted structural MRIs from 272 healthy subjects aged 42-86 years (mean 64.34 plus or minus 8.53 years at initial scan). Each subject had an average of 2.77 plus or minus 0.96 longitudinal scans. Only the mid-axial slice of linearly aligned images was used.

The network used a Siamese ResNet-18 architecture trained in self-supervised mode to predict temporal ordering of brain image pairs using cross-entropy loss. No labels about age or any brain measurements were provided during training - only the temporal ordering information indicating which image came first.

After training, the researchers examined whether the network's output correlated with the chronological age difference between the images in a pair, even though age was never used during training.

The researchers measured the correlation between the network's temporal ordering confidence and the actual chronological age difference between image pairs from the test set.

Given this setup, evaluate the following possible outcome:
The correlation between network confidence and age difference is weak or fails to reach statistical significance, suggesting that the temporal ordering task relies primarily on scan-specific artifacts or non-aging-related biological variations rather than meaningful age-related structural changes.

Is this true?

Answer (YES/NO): NO